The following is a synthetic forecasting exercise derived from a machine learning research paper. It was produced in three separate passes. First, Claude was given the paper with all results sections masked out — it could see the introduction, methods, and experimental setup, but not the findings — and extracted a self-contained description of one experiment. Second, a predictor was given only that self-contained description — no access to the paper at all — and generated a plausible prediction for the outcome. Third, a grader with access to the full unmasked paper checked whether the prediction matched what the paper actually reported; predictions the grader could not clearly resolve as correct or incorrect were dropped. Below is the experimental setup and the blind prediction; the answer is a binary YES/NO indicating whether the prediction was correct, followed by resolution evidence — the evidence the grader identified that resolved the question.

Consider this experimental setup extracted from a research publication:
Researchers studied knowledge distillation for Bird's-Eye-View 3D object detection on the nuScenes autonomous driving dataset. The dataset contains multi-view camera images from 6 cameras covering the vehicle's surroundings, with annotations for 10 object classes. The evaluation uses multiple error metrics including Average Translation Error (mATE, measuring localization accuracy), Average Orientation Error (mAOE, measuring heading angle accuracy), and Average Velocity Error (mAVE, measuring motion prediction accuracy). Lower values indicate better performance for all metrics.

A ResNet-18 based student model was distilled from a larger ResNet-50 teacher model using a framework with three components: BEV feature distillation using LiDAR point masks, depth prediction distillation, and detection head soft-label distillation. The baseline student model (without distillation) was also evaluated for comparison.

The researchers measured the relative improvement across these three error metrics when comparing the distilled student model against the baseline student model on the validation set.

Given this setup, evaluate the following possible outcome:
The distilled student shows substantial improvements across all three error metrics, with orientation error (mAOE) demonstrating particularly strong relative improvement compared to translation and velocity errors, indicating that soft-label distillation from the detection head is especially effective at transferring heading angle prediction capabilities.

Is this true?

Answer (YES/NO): NO